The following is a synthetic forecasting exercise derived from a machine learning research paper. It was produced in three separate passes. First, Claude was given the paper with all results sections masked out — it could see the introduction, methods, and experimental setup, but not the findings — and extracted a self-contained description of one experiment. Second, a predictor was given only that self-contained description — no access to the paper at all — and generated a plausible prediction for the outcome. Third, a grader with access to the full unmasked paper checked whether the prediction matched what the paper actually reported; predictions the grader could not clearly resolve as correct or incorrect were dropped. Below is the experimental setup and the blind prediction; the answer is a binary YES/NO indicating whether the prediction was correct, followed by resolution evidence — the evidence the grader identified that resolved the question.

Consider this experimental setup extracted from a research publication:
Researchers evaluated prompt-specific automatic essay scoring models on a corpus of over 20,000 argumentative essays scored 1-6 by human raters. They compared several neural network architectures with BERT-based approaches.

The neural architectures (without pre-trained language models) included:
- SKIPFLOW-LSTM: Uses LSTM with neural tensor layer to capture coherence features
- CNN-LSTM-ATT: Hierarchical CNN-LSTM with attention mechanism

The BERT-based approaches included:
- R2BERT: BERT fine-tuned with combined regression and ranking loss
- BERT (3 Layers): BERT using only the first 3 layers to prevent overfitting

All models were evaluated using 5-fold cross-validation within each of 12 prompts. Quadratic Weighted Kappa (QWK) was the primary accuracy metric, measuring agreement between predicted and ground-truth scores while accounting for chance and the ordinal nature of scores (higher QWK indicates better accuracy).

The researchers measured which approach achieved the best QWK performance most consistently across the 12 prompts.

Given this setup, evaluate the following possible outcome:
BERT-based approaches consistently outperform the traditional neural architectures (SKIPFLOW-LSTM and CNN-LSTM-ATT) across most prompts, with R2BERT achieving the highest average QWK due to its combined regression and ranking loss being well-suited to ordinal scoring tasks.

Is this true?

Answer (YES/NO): NO